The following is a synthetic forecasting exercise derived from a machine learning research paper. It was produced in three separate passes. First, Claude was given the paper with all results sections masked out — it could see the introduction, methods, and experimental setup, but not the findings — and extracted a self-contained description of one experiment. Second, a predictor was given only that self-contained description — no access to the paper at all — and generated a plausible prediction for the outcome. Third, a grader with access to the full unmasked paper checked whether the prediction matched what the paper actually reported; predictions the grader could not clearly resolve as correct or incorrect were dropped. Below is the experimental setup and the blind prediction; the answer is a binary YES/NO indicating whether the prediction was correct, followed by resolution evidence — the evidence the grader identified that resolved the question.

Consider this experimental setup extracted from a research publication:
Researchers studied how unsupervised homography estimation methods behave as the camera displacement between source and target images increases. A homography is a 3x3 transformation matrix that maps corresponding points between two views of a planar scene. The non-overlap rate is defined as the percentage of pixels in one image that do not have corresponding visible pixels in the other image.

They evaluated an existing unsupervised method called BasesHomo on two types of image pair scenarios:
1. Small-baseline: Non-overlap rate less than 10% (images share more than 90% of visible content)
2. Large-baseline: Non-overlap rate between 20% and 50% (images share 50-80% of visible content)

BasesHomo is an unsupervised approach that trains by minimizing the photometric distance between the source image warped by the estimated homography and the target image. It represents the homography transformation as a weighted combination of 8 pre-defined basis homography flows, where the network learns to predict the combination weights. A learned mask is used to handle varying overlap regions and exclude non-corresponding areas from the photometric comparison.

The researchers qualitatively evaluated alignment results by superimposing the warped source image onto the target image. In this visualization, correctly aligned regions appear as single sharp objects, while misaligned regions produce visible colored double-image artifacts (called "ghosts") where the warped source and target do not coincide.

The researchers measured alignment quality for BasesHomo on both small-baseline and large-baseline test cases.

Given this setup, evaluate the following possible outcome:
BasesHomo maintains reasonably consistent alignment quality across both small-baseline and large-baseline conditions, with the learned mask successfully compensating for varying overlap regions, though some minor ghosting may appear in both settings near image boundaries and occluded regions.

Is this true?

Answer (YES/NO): NO